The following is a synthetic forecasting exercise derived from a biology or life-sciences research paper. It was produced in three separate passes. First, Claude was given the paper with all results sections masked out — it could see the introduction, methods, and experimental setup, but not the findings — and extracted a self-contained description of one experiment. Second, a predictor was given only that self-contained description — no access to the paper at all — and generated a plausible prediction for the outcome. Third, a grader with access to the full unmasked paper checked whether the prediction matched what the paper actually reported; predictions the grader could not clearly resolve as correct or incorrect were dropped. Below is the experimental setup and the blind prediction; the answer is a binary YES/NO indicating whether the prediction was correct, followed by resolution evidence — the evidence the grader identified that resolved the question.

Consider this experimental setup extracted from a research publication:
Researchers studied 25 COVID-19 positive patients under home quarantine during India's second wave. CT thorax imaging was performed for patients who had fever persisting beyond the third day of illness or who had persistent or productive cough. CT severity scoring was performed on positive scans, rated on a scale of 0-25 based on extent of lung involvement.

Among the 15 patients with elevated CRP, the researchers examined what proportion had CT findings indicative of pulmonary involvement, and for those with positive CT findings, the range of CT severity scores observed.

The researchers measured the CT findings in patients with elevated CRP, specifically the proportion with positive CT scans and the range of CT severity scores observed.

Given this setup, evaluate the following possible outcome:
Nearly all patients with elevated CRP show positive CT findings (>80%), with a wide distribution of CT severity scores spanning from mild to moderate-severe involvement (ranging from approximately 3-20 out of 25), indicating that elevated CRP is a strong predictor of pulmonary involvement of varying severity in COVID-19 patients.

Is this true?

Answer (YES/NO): NO